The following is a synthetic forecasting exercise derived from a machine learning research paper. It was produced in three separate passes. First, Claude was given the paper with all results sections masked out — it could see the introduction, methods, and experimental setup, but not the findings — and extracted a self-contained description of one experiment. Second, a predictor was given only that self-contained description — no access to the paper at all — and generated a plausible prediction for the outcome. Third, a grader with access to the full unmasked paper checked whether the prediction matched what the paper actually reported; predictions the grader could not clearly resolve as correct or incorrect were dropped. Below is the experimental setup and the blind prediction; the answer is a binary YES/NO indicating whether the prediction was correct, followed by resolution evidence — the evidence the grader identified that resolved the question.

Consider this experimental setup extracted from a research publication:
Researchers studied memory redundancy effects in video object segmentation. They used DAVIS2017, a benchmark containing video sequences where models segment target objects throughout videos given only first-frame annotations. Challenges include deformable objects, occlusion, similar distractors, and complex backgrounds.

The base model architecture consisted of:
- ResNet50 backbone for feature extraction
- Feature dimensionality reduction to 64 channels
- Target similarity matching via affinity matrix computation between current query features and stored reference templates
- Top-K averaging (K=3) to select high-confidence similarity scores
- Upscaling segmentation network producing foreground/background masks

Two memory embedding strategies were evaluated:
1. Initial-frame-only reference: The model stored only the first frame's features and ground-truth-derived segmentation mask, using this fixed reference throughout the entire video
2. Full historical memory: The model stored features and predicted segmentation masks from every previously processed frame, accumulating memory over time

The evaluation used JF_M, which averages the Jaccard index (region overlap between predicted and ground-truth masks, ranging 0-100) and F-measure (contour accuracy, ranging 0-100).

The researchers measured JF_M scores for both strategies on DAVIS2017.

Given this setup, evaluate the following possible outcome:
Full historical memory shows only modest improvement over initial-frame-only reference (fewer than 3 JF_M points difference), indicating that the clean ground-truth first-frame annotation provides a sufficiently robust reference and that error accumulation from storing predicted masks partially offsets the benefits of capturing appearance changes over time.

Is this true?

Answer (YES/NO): NO